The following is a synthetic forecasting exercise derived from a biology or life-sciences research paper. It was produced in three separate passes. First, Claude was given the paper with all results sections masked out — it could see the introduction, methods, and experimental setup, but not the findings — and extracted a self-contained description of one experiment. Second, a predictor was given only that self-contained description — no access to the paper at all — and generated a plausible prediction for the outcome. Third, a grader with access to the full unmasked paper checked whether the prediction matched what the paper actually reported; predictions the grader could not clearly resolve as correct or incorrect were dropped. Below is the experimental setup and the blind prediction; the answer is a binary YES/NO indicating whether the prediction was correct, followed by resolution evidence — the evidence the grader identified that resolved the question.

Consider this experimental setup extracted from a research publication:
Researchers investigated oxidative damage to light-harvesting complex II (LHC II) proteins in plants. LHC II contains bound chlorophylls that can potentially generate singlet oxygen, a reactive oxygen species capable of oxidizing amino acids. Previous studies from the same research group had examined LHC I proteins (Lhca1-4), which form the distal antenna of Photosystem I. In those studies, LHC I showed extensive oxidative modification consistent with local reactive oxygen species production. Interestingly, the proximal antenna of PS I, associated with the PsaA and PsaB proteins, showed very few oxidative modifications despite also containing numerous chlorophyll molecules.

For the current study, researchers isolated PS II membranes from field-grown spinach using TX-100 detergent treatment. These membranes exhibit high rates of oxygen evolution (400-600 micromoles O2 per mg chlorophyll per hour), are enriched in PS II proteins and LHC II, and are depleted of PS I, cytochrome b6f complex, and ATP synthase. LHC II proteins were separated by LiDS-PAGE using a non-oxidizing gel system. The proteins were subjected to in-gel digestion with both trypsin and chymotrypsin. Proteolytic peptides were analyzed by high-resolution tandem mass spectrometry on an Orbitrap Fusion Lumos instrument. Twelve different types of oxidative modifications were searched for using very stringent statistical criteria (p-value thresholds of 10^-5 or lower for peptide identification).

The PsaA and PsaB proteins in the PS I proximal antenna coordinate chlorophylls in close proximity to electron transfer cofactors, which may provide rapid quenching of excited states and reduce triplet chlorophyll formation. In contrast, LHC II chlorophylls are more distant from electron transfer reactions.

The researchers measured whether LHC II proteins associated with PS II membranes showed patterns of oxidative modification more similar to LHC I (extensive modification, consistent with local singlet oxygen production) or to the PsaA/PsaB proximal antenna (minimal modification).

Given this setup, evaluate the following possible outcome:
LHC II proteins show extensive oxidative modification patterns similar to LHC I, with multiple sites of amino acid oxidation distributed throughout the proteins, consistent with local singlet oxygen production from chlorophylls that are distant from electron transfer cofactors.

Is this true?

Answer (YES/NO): YES